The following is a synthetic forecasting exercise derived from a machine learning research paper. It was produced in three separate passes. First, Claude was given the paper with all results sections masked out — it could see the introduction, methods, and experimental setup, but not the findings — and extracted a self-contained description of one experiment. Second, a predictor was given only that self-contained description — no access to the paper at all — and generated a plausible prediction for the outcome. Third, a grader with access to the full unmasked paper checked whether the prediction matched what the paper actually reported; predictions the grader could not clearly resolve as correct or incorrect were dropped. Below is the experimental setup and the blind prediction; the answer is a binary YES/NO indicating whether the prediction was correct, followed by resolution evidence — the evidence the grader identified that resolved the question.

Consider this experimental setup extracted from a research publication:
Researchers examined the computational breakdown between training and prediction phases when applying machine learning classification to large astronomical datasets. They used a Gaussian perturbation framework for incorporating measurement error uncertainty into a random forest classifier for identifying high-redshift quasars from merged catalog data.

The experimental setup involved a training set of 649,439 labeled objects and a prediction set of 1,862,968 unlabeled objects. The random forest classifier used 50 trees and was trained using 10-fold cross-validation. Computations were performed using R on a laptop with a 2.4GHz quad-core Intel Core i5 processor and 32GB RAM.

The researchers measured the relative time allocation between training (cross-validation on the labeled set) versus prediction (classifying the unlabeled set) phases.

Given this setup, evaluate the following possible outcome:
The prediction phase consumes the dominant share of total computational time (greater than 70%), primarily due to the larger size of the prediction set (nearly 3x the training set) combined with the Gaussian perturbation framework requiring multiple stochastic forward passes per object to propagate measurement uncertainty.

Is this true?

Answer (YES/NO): NO